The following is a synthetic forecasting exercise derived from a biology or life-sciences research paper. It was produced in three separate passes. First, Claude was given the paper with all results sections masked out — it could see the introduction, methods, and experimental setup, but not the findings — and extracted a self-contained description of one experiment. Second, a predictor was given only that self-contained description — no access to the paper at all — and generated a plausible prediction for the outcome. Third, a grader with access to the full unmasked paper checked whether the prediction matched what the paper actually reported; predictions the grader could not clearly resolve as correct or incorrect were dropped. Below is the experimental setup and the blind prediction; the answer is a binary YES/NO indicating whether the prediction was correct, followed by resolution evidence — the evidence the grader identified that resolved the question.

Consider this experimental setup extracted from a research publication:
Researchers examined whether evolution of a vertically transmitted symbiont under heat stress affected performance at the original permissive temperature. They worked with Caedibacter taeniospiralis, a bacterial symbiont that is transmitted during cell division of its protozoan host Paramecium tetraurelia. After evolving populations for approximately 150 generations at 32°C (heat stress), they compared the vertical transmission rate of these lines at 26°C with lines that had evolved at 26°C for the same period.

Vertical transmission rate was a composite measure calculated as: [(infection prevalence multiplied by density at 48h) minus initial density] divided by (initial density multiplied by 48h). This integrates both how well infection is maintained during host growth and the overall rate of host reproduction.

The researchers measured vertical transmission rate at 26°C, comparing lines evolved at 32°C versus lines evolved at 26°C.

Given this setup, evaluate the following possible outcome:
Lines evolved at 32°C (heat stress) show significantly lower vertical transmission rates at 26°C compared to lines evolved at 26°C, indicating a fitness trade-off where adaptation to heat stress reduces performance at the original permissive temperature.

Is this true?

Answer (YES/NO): NO